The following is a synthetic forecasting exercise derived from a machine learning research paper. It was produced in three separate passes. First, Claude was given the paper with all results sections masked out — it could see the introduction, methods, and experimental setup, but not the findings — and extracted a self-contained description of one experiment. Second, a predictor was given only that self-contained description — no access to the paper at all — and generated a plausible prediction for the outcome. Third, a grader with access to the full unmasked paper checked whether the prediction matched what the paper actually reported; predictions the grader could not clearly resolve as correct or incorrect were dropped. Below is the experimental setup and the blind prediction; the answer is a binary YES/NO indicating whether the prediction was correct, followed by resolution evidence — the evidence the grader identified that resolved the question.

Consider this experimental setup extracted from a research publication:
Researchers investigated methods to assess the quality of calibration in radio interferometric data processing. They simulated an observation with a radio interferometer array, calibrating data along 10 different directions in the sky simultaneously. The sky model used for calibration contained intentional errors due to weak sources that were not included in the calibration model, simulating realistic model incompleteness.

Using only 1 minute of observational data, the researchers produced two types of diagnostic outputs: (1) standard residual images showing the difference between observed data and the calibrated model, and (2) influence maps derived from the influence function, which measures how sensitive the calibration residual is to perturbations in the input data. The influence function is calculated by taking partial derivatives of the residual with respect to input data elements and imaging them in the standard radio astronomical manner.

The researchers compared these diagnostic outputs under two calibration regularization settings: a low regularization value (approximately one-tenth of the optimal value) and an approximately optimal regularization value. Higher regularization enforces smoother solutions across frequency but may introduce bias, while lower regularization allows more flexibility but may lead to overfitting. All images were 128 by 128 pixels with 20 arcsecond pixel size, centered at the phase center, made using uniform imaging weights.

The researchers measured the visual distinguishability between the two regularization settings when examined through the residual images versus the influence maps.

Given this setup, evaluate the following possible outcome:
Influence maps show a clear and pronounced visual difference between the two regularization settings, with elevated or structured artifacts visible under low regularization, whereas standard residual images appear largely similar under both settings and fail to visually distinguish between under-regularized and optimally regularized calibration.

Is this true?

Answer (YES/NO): YES